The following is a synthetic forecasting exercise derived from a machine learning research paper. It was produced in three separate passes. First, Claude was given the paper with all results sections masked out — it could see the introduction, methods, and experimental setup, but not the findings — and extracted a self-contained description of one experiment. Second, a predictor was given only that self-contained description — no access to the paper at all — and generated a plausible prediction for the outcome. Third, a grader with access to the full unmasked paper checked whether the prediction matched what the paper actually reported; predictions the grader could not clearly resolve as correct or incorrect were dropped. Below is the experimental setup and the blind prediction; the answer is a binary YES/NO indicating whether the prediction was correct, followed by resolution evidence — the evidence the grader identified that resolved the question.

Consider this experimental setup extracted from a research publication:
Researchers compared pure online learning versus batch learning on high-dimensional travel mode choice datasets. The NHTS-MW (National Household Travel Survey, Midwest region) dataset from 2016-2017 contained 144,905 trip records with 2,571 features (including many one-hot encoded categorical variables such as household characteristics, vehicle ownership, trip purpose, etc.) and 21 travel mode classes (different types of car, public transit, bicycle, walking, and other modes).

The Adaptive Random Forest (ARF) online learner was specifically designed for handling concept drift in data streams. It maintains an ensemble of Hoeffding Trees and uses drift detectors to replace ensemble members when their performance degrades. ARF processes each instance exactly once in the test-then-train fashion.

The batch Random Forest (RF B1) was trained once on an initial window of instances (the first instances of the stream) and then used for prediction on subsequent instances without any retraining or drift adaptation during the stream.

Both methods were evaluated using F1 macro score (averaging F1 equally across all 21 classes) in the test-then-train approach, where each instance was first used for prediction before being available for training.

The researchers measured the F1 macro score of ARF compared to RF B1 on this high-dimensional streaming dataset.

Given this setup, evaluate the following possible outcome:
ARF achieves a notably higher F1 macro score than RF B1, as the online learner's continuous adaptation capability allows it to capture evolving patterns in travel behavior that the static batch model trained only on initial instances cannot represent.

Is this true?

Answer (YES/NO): NO